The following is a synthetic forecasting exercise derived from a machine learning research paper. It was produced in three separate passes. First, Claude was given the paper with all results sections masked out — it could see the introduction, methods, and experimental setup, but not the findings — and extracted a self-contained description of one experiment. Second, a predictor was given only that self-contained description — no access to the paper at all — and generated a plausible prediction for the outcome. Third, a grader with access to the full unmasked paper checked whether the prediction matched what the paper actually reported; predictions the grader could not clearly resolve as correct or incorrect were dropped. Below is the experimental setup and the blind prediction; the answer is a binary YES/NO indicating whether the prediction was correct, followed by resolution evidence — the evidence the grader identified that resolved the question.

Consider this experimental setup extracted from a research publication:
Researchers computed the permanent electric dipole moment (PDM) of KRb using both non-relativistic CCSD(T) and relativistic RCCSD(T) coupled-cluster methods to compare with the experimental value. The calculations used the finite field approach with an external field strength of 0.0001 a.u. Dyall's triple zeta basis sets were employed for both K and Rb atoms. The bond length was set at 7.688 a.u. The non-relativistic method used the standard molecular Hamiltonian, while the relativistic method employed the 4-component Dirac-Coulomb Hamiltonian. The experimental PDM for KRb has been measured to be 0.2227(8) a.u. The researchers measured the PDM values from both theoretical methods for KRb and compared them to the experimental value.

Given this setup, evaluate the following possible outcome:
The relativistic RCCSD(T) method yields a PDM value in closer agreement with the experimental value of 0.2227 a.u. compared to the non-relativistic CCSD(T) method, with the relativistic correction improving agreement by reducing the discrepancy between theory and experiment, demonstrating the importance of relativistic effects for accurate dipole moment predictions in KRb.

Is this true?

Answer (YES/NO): YES